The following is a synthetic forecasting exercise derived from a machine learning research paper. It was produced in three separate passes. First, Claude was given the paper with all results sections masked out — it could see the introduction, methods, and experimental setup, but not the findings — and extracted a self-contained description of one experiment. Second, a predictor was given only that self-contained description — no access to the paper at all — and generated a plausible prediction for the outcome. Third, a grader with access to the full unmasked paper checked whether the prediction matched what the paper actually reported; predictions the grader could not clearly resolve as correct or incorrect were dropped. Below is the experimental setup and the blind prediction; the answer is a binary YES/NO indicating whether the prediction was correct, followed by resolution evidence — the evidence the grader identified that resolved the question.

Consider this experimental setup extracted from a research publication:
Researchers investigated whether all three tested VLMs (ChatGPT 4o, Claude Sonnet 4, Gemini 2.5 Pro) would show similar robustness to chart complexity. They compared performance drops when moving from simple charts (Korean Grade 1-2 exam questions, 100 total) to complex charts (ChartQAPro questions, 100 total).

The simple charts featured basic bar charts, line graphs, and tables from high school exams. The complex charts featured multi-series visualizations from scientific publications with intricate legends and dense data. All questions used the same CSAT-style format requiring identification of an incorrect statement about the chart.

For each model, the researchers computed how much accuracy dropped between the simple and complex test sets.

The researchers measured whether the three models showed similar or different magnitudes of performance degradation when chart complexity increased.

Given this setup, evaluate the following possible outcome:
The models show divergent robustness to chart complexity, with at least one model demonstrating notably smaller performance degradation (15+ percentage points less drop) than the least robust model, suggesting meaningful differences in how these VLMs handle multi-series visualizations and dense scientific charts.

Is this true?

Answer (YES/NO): YES